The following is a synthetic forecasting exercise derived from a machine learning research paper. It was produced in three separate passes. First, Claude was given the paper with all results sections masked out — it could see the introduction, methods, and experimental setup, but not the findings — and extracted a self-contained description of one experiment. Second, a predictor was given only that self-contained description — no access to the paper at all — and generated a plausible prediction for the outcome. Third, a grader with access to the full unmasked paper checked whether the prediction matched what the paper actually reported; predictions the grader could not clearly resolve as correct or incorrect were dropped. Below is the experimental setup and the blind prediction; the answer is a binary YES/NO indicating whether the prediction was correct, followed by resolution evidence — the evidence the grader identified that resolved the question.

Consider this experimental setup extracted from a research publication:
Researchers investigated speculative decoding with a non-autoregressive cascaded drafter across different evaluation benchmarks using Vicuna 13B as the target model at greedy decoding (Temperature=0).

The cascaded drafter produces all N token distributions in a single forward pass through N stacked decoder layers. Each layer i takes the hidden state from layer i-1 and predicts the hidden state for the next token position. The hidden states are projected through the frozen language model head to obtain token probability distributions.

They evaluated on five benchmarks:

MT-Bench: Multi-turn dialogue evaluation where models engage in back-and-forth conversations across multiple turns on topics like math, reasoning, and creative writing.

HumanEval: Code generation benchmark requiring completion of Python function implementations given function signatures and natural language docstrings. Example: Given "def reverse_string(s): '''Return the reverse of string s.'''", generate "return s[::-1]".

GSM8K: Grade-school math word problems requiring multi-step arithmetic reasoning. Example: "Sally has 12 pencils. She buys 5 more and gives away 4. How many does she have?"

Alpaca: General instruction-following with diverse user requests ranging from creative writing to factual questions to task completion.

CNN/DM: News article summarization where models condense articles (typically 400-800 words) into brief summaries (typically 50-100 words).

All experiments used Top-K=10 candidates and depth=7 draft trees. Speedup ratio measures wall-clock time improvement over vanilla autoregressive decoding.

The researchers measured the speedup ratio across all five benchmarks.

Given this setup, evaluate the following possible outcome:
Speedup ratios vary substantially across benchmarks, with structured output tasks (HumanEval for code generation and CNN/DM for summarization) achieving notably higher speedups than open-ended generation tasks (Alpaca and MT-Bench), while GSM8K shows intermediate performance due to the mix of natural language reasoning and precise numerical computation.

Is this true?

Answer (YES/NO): NO